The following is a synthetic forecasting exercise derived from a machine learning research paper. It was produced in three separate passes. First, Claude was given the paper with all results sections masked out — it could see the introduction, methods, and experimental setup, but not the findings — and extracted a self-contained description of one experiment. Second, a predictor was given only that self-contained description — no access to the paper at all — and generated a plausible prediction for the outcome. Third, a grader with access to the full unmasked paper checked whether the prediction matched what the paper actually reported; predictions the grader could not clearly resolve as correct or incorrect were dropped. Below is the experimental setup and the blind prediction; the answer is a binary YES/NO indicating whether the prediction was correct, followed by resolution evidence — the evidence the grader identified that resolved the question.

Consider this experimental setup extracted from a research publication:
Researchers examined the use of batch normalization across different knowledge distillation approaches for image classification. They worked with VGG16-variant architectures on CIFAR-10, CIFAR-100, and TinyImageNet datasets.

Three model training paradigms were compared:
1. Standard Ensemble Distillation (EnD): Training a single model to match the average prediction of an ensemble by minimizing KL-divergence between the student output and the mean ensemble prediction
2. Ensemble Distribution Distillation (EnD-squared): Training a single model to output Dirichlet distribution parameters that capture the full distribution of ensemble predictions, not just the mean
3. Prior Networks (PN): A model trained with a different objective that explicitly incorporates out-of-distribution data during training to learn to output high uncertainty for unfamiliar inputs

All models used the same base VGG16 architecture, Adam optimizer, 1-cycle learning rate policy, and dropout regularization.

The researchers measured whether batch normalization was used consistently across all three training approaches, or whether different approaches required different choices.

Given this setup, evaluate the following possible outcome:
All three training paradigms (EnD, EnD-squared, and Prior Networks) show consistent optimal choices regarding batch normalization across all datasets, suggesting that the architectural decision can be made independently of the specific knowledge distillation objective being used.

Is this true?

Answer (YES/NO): NO